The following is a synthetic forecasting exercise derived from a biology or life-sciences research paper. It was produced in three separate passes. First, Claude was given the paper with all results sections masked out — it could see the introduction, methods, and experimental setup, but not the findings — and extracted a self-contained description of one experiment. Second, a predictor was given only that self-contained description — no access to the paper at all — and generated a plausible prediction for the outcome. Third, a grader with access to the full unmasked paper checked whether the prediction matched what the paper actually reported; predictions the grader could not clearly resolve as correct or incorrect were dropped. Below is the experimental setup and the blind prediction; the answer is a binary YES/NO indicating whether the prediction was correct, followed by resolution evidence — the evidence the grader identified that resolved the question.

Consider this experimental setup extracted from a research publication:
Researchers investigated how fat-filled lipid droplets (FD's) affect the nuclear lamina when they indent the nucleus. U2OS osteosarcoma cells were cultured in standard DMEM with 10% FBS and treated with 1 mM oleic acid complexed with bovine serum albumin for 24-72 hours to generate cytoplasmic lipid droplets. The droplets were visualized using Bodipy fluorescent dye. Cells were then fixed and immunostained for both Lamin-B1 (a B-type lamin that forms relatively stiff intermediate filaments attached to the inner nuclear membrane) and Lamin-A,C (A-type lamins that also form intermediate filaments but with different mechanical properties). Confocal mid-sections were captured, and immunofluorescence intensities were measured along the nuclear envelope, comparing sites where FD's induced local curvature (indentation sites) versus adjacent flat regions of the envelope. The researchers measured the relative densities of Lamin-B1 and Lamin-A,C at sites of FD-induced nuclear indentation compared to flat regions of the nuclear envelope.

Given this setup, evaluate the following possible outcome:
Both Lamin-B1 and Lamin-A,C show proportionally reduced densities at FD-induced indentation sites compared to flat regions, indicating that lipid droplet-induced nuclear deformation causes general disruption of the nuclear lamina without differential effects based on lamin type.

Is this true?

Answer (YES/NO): NO